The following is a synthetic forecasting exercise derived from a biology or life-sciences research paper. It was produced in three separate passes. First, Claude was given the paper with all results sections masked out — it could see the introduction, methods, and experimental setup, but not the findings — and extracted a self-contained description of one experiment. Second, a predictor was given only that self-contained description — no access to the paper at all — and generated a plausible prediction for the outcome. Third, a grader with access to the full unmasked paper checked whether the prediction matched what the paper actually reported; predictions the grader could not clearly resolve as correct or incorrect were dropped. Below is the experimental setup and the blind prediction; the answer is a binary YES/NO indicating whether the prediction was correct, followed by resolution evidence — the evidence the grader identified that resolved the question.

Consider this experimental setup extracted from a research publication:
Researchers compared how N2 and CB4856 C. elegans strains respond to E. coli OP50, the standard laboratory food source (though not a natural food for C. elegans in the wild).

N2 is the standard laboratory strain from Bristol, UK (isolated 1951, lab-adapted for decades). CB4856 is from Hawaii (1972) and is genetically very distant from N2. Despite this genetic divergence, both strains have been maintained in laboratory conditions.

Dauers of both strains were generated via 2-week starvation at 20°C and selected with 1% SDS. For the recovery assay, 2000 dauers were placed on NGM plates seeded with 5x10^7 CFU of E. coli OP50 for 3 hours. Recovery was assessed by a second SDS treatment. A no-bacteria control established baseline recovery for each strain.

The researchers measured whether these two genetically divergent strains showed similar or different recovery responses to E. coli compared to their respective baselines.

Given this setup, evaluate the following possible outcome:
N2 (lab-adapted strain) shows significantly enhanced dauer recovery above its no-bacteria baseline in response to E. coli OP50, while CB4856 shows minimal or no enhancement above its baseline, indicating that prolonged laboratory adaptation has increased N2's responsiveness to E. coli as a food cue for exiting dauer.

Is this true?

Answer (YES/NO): NO